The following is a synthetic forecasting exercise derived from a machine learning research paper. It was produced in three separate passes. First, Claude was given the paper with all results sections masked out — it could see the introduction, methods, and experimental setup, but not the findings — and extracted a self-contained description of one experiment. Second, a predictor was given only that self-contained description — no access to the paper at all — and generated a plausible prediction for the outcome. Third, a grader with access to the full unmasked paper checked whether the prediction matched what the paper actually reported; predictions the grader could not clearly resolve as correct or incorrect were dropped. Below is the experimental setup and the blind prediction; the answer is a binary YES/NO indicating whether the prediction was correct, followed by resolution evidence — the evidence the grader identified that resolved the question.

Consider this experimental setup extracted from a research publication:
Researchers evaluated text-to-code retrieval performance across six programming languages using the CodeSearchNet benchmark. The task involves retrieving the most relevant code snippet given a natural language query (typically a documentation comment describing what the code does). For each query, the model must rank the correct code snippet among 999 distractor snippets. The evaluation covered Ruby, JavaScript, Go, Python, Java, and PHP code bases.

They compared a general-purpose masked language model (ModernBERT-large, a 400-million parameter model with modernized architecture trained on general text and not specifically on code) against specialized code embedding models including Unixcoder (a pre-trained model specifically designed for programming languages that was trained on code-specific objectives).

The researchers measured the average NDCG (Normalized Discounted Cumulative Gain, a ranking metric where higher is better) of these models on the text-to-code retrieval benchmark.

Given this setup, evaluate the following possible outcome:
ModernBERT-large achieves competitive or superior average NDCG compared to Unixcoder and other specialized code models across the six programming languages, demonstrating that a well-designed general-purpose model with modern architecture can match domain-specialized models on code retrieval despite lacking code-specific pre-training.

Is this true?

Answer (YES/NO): NO